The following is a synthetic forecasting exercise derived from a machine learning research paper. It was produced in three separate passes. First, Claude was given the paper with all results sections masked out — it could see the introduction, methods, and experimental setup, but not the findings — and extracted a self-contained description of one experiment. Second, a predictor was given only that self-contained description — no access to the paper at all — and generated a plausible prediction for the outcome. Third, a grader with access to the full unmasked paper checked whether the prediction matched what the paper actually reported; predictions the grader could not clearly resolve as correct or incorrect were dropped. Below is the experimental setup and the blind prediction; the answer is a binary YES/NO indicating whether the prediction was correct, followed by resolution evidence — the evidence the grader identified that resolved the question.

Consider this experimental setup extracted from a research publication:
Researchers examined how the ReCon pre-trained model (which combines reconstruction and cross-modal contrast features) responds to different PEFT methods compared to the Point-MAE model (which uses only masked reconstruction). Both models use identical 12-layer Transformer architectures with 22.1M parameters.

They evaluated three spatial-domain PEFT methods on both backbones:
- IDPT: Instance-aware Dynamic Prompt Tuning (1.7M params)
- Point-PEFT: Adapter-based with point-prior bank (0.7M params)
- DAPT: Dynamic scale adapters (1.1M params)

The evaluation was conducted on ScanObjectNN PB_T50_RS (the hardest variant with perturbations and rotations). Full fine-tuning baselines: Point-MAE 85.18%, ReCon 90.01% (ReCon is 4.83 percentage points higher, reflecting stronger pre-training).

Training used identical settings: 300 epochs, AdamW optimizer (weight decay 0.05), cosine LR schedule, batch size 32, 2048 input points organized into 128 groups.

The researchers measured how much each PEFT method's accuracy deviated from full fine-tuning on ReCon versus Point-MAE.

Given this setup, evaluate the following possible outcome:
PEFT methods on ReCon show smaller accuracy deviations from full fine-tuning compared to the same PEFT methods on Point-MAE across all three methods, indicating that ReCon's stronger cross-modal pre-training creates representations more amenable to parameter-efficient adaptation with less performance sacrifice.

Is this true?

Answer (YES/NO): NO